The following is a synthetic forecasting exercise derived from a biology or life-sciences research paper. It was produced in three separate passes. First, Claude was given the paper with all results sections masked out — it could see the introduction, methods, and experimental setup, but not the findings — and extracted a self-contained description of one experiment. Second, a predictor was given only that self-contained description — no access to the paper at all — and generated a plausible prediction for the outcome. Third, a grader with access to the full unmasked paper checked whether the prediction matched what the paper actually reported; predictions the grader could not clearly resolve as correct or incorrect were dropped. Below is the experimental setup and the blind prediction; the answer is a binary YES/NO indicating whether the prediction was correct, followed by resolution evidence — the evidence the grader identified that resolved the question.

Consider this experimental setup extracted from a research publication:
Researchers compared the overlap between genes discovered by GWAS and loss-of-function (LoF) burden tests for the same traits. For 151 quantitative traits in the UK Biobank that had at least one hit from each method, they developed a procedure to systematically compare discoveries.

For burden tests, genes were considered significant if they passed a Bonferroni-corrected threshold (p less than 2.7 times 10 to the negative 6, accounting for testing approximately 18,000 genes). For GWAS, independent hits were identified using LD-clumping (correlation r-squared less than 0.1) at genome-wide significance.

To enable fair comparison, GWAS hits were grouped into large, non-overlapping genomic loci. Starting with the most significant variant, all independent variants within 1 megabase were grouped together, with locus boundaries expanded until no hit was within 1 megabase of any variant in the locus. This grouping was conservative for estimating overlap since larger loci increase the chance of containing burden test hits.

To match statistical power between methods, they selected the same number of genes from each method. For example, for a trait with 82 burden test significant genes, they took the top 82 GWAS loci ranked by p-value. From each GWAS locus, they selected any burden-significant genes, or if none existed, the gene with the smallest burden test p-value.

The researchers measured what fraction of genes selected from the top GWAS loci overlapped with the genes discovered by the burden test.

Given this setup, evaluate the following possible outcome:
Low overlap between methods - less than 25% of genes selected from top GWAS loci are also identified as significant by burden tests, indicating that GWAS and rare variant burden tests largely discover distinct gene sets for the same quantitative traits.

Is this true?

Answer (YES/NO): NO